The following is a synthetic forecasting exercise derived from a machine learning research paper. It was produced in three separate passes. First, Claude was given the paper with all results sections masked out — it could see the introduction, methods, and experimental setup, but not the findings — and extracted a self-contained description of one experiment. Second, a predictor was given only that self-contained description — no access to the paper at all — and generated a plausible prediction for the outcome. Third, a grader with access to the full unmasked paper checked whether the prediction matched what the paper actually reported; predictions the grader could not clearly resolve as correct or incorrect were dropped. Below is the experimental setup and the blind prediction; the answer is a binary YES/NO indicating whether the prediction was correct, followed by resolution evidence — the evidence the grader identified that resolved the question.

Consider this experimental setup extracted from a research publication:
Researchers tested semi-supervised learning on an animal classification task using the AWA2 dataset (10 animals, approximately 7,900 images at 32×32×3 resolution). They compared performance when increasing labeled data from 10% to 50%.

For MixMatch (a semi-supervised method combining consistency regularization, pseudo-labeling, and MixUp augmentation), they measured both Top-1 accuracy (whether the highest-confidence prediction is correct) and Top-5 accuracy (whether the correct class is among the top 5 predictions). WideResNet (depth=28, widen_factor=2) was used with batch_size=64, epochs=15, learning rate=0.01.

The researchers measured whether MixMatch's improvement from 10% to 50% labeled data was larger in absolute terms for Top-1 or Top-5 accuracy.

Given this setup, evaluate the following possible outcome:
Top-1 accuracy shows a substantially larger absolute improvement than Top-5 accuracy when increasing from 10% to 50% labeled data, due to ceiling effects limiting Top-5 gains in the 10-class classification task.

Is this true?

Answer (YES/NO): NO